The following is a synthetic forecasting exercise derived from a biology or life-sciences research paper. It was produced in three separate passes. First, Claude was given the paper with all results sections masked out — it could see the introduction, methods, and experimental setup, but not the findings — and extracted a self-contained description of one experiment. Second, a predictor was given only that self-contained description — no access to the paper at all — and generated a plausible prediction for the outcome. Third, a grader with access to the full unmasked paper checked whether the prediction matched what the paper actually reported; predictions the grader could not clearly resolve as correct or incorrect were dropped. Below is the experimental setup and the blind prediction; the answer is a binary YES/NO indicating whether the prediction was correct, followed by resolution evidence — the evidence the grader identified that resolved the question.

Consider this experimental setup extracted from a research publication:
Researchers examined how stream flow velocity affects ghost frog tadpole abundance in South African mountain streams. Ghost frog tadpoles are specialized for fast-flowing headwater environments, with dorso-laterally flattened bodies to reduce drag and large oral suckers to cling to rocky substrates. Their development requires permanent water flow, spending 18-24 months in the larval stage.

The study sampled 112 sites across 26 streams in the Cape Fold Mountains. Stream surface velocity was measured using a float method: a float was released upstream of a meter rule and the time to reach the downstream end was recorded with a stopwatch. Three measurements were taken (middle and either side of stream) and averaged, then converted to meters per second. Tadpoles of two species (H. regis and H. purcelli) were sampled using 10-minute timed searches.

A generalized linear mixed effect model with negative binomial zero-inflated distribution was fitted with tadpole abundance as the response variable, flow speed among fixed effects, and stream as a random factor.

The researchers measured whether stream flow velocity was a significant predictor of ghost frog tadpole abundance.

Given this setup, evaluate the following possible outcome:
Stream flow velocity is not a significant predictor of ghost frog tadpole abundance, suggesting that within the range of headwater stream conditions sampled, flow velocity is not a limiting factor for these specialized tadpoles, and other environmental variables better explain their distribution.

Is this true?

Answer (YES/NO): YES